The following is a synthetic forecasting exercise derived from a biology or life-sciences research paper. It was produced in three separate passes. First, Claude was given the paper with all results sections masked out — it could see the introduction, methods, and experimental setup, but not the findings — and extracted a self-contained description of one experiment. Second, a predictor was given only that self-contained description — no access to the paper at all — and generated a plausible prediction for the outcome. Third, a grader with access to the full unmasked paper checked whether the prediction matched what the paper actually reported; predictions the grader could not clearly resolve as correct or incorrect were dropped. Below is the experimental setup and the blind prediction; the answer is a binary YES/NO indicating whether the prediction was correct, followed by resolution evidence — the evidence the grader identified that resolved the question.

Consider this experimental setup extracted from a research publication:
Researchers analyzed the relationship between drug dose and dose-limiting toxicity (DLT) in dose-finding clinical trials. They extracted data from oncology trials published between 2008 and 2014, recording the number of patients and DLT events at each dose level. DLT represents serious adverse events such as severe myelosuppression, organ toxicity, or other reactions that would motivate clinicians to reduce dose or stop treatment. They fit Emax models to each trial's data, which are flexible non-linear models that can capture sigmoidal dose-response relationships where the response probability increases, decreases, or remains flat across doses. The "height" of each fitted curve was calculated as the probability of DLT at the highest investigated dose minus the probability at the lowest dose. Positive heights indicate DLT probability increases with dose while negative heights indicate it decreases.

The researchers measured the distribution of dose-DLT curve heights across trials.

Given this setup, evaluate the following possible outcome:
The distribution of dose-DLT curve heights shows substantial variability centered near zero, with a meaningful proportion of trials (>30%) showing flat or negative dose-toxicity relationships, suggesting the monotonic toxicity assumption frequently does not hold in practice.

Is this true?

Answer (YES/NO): NO